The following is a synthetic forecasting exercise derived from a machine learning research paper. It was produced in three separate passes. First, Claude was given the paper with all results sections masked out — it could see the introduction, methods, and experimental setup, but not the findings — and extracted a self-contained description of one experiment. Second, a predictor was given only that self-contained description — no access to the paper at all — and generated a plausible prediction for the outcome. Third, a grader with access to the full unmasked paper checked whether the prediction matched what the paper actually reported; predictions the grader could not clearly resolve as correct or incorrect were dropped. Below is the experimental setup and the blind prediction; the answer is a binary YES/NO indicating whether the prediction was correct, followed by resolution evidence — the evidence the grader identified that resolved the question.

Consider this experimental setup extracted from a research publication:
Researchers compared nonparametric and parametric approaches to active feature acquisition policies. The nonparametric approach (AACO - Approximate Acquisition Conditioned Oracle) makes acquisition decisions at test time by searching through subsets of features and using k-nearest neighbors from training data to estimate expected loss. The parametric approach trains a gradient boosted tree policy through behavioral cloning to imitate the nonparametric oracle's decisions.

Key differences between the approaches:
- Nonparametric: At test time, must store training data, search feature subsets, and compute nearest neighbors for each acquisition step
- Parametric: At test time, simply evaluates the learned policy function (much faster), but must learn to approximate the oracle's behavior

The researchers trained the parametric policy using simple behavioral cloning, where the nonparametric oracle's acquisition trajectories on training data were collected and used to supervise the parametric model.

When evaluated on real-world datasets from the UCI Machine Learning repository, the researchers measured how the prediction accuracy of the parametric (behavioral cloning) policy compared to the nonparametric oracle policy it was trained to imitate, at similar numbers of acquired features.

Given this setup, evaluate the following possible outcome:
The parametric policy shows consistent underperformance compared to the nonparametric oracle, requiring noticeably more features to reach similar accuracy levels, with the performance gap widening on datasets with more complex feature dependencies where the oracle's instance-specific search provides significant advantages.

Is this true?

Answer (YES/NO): NO